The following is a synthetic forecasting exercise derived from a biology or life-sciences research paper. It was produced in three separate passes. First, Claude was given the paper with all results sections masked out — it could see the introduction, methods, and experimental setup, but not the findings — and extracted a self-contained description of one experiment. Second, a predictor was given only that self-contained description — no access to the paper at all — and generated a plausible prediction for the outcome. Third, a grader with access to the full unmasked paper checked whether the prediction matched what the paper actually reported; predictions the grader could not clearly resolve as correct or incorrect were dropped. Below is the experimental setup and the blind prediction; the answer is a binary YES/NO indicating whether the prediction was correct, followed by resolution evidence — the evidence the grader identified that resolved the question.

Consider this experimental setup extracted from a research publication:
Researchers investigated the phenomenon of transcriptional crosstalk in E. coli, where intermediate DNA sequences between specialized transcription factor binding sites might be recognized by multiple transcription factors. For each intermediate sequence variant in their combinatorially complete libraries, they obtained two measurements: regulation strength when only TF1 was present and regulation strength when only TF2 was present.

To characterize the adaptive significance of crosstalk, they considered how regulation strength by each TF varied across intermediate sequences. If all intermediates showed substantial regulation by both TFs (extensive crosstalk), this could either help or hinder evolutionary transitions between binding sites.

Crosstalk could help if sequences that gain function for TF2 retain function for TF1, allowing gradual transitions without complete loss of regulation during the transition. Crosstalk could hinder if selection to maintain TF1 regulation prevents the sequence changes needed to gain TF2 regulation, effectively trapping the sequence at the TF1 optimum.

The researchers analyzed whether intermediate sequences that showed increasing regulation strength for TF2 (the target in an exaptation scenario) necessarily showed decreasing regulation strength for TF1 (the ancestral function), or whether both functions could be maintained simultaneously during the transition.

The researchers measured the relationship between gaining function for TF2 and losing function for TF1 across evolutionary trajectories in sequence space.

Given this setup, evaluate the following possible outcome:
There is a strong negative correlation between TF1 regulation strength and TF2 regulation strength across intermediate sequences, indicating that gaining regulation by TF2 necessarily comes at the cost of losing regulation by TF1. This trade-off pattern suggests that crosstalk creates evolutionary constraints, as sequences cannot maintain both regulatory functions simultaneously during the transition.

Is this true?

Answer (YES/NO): NO